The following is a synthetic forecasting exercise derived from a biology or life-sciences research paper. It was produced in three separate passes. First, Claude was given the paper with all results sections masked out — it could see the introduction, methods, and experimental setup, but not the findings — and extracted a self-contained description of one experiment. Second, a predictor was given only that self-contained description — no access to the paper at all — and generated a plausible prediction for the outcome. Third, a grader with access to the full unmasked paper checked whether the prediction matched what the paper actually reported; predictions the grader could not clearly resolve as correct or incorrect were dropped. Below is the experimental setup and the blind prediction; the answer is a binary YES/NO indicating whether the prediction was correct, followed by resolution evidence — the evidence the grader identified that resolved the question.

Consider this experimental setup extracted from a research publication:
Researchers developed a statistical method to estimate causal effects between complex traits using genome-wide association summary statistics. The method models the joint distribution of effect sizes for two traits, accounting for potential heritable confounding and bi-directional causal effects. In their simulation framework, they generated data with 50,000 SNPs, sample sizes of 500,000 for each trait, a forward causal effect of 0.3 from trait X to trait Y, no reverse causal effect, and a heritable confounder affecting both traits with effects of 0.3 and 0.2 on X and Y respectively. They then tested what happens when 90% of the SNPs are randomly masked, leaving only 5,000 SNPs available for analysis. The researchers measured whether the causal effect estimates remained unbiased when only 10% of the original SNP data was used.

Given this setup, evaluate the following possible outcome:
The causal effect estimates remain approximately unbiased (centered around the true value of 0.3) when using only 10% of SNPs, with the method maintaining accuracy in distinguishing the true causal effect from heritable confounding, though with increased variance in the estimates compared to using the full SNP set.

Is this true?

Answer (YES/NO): NO